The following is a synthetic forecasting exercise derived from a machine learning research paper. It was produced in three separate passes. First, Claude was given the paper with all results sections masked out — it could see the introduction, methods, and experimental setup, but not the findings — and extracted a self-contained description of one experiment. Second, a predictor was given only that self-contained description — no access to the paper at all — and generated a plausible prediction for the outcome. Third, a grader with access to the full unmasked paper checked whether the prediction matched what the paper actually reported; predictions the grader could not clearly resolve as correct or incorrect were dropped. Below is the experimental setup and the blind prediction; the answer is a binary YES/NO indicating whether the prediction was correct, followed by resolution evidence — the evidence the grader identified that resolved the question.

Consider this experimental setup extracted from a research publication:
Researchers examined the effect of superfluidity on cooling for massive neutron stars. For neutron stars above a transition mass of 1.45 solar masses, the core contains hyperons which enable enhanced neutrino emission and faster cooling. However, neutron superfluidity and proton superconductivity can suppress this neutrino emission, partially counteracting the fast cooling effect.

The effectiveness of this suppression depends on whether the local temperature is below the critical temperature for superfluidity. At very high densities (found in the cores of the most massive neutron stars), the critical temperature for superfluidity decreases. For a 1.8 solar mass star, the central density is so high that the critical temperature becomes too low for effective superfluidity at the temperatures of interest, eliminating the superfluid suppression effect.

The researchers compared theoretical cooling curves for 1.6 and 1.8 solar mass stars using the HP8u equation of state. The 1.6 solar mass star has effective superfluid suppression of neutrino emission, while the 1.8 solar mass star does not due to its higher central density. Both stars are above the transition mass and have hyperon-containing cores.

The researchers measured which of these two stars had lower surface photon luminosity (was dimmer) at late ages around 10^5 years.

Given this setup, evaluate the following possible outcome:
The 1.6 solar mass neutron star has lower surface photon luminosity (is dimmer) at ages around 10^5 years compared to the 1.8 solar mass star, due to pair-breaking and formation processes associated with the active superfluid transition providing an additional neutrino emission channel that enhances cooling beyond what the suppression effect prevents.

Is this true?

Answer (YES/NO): NO